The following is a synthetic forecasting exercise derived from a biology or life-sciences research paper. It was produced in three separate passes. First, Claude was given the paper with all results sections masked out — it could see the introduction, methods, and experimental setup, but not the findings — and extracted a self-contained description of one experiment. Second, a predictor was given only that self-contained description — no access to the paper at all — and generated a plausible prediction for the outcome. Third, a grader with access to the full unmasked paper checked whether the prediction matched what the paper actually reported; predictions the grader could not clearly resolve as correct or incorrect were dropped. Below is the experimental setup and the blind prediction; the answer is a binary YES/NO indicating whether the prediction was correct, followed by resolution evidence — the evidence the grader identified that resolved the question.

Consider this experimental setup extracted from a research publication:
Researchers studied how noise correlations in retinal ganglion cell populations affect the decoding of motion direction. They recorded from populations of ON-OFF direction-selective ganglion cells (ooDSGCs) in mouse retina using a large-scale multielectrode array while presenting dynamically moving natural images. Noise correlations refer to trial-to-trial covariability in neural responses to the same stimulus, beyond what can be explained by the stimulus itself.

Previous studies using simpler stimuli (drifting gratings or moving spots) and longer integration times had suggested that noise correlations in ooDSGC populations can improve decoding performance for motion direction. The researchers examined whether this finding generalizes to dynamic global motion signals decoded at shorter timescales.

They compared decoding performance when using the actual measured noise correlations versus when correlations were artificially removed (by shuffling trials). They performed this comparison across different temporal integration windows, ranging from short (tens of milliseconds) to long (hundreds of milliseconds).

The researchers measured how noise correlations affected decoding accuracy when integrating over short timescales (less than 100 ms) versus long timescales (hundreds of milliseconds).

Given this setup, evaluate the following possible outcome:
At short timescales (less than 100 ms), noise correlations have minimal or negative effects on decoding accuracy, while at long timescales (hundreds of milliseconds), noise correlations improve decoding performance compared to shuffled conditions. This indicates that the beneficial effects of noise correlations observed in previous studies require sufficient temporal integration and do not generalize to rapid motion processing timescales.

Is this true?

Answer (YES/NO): YES